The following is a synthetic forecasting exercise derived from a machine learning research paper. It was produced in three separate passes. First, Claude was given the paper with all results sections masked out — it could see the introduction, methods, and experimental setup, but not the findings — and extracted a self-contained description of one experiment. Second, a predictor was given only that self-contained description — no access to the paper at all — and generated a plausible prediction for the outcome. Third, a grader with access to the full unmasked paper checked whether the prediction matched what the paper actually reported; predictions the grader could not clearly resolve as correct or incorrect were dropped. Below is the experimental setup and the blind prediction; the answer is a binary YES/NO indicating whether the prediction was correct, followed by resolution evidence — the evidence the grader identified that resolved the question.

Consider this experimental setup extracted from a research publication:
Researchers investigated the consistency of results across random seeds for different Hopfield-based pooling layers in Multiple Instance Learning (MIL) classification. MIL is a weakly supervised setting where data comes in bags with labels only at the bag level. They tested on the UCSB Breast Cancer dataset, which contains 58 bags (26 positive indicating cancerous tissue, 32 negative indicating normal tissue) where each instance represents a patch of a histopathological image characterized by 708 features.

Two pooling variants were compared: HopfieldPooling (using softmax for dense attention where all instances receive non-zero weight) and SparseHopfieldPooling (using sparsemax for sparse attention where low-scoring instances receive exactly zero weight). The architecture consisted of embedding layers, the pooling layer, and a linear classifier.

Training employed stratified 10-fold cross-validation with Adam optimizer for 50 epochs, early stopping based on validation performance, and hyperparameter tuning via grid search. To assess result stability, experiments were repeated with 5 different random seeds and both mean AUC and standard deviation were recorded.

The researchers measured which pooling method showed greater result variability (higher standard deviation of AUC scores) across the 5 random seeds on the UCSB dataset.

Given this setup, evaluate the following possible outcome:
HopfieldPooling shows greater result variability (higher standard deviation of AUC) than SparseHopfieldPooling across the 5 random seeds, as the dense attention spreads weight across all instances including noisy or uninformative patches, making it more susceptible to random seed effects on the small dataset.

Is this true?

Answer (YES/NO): NO